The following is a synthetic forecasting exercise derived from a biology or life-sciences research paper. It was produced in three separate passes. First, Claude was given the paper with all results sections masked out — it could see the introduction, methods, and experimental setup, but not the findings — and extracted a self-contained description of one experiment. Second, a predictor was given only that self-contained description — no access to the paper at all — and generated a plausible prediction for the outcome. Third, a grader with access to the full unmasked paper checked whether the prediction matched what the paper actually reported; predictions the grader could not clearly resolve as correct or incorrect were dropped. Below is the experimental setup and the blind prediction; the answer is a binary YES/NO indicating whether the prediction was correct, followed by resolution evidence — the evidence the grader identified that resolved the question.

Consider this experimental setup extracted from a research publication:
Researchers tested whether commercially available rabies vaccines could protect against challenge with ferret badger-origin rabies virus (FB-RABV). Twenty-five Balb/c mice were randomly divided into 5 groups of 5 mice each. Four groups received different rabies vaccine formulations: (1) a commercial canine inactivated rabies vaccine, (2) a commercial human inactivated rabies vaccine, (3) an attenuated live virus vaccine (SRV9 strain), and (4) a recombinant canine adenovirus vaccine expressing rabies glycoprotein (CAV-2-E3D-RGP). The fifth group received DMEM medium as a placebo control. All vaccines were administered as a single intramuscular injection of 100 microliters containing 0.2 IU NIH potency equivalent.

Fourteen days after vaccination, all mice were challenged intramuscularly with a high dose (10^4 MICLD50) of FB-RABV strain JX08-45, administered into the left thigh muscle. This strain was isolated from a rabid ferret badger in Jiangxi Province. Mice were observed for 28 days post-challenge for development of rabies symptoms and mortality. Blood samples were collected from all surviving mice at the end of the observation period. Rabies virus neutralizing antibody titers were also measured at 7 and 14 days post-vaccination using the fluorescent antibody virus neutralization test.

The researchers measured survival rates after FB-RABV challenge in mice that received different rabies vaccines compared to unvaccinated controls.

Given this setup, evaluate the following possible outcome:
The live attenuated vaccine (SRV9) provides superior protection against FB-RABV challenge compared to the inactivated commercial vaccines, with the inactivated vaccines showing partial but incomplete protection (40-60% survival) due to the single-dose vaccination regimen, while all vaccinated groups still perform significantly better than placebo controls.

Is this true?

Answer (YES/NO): NO